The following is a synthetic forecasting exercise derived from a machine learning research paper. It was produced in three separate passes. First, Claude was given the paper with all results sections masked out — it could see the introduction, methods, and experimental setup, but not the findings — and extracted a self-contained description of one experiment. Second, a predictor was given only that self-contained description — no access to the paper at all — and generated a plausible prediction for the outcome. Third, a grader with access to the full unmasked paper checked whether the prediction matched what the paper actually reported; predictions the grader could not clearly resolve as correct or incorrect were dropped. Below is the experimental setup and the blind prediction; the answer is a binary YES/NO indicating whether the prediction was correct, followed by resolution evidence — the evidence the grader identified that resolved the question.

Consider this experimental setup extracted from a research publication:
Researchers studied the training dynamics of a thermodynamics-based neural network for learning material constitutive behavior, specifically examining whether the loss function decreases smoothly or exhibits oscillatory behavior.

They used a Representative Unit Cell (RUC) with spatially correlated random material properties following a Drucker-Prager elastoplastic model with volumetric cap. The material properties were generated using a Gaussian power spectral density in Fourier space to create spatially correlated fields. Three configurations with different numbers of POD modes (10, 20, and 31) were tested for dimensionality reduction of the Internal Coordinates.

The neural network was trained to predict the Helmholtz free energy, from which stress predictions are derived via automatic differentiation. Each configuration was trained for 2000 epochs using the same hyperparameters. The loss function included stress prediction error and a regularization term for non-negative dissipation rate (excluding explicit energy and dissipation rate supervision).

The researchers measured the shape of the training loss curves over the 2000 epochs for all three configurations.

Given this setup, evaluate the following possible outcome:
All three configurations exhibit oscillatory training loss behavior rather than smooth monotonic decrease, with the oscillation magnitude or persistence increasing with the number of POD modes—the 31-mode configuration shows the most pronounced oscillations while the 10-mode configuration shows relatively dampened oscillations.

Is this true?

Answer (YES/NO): NO